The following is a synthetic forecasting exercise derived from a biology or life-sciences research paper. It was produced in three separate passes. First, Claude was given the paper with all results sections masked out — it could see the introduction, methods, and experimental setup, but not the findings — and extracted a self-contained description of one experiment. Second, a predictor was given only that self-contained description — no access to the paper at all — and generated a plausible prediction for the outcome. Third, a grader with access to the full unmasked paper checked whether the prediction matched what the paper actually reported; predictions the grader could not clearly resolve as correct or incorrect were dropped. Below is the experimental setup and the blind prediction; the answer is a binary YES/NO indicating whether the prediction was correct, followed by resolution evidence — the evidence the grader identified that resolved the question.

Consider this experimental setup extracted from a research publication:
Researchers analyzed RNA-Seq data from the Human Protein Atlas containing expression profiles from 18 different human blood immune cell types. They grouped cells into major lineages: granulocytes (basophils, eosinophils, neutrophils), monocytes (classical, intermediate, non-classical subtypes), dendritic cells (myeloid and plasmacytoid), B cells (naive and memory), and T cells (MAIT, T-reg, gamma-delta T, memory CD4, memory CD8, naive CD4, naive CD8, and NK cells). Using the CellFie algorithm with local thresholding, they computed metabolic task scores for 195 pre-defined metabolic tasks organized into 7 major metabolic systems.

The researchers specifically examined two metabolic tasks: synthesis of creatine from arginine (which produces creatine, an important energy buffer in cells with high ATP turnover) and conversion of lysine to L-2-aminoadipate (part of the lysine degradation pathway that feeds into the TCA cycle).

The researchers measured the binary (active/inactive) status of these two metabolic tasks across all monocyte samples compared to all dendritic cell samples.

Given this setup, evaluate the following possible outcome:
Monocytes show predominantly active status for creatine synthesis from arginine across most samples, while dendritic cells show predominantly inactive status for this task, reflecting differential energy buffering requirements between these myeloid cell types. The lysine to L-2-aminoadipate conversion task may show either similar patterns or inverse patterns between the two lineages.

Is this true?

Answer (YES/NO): NO